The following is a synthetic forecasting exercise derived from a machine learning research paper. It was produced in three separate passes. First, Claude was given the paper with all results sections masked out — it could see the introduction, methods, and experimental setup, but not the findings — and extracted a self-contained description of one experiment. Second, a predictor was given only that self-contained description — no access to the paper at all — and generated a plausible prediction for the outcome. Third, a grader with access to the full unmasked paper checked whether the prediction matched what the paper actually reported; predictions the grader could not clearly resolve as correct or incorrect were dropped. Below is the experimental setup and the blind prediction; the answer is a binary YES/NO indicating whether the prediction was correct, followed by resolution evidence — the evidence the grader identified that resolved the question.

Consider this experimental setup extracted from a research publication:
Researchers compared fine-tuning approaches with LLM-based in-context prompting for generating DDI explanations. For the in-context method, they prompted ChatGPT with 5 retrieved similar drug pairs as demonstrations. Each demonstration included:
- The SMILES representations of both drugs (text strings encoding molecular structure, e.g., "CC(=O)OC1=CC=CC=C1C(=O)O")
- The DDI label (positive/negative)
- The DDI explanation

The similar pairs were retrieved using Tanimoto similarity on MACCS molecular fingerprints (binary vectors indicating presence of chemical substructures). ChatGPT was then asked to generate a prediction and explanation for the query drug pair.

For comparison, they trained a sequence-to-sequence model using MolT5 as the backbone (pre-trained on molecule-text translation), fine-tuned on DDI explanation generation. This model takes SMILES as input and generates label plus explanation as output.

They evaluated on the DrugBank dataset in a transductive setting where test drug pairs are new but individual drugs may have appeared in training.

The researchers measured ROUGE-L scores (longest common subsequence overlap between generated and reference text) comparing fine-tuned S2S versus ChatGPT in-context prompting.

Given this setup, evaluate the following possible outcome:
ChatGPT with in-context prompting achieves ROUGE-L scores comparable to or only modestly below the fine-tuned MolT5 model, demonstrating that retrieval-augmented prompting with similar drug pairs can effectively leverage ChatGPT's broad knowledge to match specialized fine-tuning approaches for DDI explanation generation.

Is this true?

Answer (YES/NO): NO